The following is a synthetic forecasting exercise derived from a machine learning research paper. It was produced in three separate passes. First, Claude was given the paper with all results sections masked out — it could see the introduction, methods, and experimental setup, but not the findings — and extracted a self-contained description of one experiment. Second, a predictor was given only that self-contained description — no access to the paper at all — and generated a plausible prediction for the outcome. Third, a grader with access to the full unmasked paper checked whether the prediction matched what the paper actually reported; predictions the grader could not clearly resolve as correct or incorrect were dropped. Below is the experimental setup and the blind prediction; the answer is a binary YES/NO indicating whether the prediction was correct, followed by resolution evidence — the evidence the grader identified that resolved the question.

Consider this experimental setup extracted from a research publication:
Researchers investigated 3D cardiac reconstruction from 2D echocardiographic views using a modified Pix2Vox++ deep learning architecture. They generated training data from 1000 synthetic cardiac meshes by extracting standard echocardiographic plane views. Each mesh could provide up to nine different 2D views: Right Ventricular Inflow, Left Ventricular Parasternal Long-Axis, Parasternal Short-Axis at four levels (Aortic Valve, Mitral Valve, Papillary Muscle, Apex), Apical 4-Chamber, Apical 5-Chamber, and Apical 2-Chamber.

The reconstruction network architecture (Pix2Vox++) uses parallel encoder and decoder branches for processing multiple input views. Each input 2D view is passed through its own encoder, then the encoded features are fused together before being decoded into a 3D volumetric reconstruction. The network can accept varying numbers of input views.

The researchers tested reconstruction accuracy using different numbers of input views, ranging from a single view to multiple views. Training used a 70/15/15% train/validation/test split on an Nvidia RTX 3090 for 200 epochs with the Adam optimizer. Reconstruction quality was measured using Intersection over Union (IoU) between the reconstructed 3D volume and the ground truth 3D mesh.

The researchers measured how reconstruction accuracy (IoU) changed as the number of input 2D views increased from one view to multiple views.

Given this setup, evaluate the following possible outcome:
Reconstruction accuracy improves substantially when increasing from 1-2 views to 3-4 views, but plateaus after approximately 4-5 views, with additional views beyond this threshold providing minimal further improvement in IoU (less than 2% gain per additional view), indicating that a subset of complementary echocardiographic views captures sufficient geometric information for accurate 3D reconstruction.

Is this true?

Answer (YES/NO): NO